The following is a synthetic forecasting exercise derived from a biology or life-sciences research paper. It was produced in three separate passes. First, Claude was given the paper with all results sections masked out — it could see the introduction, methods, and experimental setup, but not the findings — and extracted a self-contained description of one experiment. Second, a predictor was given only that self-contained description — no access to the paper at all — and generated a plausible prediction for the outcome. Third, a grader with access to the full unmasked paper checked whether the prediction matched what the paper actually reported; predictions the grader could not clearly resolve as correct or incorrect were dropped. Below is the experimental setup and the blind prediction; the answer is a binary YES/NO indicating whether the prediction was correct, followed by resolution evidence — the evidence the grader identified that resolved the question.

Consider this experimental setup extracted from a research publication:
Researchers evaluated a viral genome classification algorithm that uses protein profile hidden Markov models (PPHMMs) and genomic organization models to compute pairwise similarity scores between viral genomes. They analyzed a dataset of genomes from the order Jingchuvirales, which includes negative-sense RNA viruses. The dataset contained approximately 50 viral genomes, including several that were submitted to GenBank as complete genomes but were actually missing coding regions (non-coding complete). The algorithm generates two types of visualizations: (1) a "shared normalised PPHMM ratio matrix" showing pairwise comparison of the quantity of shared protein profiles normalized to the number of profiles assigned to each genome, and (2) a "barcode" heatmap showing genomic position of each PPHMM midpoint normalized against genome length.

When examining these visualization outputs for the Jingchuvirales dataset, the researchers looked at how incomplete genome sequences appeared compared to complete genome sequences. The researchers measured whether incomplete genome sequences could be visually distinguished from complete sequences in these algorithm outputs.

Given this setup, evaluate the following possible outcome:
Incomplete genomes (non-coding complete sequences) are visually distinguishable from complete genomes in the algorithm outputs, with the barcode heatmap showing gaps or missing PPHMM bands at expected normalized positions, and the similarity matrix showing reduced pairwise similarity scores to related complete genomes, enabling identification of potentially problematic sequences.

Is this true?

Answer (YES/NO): YES